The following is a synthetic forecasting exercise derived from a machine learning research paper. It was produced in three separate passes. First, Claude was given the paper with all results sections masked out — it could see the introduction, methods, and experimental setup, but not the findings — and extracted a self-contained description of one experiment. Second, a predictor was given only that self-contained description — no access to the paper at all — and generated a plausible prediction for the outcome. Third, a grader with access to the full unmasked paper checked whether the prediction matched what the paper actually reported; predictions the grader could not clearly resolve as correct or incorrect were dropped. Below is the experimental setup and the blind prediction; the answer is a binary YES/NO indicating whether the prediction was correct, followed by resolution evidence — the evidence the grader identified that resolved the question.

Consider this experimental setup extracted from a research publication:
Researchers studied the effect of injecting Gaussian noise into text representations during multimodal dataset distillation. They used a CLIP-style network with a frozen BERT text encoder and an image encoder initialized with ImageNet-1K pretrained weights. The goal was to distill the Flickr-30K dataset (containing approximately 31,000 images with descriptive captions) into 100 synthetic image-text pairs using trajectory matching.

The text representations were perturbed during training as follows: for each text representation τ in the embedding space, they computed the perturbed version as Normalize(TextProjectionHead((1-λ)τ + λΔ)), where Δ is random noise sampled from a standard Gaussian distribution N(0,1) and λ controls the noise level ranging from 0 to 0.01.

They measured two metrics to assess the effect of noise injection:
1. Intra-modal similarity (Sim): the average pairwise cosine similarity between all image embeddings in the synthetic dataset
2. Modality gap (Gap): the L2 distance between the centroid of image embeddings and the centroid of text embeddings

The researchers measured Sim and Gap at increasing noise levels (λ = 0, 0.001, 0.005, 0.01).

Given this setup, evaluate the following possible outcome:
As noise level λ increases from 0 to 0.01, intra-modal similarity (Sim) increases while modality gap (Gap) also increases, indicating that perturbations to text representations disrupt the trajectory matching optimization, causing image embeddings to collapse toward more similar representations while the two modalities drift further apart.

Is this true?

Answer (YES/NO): NO